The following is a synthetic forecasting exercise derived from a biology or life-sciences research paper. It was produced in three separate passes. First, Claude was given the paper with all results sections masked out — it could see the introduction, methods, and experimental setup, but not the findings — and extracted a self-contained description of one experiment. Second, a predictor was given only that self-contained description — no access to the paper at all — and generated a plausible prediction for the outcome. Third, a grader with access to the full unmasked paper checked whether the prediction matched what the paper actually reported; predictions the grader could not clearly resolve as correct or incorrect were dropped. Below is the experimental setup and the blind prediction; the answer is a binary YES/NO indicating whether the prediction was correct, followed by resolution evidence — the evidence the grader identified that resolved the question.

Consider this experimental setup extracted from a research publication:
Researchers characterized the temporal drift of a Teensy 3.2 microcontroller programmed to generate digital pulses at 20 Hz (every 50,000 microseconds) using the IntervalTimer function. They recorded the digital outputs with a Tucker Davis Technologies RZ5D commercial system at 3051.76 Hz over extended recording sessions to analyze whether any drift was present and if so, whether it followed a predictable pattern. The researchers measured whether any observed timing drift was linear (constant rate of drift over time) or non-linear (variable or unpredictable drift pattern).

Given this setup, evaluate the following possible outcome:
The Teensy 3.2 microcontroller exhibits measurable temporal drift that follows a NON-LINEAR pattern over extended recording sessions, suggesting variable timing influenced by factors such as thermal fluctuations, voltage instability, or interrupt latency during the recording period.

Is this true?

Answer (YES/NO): NO